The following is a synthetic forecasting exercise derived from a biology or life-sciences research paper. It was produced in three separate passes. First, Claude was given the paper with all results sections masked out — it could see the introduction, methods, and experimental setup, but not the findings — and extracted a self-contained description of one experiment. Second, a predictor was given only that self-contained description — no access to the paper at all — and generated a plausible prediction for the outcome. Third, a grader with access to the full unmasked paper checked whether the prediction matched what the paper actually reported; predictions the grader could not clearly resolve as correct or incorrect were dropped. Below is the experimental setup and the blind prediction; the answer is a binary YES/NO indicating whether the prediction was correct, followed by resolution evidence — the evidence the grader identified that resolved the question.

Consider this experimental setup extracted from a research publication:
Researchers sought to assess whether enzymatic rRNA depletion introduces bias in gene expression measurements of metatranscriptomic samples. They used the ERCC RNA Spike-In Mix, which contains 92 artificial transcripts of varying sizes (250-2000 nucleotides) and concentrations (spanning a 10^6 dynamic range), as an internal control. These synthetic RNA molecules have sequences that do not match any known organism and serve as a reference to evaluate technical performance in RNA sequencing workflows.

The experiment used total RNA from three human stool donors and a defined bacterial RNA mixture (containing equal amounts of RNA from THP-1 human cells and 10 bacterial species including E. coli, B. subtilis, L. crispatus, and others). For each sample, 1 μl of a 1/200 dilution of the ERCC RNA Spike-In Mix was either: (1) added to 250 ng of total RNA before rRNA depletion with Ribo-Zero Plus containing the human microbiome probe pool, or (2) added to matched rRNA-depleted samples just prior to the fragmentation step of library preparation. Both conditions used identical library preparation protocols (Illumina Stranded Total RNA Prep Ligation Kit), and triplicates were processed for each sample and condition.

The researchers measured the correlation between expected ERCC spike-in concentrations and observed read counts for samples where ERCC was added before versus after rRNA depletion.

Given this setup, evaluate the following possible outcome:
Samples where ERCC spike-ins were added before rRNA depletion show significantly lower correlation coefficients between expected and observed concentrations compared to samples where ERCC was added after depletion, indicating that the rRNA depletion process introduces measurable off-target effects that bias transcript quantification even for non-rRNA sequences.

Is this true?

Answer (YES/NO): NO